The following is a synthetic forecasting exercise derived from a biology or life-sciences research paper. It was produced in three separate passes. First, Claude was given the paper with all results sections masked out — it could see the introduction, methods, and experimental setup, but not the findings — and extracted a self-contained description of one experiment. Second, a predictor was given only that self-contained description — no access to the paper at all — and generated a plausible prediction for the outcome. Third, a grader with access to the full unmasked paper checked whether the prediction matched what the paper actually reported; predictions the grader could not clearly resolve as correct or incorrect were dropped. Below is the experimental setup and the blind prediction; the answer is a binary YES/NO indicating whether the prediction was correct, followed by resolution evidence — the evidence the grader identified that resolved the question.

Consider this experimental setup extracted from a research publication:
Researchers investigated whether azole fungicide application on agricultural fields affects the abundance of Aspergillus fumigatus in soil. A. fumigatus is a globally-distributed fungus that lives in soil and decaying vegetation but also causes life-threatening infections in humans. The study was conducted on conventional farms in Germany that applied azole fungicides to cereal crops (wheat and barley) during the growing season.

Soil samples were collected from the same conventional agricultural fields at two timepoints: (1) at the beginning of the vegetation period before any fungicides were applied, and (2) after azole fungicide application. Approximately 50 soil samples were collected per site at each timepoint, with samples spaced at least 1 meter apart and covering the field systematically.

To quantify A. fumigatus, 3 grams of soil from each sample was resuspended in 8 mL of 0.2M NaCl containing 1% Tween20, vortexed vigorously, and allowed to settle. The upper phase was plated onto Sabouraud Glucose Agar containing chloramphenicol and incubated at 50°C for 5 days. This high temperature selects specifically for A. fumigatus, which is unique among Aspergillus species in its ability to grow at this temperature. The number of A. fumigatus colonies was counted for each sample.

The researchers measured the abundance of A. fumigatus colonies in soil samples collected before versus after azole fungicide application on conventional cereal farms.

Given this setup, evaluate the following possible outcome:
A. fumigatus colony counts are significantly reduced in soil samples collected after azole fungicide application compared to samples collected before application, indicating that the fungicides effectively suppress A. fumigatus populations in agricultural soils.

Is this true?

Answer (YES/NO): YES